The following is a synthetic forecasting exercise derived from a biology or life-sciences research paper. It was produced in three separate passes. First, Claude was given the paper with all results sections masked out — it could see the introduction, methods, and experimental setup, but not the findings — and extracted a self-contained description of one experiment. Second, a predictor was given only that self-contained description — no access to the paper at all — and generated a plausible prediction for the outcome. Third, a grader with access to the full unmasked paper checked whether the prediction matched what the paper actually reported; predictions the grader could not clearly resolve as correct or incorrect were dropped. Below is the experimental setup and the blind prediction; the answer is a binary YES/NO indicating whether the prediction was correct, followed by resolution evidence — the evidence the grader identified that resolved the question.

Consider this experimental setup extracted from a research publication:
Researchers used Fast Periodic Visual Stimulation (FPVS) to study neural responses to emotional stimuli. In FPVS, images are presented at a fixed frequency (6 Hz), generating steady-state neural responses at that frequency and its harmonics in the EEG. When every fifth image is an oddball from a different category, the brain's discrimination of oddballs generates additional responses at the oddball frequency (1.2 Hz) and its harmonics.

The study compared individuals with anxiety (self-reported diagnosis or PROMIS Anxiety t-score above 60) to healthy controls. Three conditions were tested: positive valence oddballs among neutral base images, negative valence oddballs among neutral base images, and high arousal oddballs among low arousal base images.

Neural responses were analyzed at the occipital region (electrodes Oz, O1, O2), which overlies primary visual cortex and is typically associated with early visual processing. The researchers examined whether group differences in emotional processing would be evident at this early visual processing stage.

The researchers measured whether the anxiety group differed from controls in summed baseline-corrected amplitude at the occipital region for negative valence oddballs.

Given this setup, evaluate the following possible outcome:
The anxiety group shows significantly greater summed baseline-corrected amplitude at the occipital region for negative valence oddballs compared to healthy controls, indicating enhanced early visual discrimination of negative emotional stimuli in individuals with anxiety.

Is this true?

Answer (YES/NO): NO